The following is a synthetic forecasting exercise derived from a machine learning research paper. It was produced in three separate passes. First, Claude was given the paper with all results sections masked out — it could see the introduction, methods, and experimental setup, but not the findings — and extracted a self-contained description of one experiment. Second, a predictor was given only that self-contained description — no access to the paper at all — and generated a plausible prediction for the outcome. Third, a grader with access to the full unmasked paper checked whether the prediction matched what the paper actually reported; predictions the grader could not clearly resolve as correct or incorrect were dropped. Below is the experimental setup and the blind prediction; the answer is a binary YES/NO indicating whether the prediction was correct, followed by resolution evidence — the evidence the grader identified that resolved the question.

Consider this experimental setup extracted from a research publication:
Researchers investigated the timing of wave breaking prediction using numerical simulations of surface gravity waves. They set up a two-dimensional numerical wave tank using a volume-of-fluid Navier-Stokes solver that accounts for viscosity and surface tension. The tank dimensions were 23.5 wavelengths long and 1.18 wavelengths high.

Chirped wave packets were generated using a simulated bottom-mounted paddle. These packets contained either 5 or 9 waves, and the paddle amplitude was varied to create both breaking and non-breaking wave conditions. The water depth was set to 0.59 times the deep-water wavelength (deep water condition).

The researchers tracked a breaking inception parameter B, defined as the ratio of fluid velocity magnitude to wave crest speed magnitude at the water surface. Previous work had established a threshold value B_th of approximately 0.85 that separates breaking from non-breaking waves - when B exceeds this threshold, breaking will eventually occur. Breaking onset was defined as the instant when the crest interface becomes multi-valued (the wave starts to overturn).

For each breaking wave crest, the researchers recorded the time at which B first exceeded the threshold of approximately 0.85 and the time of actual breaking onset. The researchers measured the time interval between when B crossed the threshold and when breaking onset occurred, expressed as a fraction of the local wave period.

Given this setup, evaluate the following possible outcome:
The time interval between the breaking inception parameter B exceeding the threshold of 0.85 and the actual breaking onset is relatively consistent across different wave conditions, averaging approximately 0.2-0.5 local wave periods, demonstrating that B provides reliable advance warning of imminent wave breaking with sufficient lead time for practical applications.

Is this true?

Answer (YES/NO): NO